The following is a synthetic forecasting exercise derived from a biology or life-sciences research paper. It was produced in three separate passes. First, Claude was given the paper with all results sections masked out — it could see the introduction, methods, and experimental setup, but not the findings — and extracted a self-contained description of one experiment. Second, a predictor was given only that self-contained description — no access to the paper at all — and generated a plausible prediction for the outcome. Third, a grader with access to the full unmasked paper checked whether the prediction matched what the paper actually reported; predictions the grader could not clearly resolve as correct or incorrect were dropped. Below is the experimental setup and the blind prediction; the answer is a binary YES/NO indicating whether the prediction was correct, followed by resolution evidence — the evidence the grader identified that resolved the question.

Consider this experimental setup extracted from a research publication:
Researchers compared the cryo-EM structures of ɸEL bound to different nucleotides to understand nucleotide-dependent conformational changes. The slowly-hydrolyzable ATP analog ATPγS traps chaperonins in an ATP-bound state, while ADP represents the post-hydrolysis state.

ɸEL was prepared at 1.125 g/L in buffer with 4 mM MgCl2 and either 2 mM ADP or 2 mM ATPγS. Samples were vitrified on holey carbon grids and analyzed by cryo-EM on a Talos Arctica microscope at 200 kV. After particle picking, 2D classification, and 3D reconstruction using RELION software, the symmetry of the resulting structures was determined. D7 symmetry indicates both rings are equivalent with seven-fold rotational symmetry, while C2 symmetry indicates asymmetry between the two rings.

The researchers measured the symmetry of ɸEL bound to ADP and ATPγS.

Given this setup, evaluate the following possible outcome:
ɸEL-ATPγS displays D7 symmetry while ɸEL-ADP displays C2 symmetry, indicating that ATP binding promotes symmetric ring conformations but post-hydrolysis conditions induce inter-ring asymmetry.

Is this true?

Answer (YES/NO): NO